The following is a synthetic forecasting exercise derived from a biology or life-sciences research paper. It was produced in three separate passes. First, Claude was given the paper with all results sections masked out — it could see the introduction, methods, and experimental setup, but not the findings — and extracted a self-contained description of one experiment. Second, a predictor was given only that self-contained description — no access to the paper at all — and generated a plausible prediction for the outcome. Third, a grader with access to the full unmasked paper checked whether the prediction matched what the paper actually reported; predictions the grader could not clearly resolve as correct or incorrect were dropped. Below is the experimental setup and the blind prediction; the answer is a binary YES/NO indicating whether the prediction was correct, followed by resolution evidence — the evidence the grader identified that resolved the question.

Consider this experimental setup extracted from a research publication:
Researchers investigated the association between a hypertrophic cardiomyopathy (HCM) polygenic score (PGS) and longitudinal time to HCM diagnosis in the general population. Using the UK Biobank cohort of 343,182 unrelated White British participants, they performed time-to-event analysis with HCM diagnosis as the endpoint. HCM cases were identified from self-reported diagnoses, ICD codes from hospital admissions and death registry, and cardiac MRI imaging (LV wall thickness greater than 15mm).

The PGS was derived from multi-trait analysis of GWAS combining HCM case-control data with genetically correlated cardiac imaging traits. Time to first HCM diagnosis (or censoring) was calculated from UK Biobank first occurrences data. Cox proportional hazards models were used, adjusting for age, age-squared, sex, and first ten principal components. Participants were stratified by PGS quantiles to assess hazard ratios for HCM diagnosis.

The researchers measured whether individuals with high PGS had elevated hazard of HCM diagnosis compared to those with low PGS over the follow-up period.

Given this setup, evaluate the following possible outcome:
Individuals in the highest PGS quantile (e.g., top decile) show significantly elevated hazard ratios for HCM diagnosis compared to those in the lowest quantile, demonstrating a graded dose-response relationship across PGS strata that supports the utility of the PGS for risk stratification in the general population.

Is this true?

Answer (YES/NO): YES